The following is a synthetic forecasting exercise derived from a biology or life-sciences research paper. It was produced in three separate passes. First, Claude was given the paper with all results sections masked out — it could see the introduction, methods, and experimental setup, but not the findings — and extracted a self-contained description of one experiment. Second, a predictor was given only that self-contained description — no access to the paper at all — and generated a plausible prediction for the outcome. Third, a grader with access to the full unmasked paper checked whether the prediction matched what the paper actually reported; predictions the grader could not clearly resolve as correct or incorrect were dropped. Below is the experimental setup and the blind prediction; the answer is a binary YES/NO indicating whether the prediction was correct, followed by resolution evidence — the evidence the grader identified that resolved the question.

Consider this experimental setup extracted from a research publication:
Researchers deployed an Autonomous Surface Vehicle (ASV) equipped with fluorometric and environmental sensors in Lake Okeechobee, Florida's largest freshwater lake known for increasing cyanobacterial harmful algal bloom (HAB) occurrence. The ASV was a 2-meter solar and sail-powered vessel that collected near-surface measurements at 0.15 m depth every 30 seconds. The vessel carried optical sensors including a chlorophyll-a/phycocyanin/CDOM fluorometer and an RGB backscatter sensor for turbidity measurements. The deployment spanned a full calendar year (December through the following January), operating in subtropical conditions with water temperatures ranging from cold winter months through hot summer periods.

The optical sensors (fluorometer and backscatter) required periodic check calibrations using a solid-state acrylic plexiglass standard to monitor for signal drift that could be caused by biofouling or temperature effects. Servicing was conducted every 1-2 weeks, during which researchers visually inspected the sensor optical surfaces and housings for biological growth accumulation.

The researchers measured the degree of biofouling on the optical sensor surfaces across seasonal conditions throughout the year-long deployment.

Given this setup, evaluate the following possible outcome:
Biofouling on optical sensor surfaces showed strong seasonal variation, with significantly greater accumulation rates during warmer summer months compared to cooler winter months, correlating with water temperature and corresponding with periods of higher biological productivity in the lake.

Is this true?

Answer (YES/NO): NO